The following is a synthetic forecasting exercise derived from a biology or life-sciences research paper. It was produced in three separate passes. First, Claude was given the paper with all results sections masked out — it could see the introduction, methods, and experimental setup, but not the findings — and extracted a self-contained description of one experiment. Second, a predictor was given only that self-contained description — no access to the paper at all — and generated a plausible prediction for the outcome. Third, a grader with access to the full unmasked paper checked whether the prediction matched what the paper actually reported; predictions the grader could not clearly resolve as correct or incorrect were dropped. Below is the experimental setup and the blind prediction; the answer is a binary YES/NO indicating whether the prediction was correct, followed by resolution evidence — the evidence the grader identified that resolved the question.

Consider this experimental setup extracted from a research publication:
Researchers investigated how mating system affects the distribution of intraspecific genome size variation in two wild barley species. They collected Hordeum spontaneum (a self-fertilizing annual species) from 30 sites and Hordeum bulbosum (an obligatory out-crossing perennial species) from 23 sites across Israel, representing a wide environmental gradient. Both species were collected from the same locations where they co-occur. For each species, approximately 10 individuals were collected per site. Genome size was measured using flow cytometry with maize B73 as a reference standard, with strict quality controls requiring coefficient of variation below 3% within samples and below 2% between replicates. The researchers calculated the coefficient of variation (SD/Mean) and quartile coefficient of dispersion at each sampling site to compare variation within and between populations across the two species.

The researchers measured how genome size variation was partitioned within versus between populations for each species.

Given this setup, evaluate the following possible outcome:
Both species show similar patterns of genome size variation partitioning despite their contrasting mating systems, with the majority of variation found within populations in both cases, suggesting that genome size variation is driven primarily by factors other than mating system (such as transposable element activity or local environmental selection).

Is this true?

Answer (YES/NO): NO